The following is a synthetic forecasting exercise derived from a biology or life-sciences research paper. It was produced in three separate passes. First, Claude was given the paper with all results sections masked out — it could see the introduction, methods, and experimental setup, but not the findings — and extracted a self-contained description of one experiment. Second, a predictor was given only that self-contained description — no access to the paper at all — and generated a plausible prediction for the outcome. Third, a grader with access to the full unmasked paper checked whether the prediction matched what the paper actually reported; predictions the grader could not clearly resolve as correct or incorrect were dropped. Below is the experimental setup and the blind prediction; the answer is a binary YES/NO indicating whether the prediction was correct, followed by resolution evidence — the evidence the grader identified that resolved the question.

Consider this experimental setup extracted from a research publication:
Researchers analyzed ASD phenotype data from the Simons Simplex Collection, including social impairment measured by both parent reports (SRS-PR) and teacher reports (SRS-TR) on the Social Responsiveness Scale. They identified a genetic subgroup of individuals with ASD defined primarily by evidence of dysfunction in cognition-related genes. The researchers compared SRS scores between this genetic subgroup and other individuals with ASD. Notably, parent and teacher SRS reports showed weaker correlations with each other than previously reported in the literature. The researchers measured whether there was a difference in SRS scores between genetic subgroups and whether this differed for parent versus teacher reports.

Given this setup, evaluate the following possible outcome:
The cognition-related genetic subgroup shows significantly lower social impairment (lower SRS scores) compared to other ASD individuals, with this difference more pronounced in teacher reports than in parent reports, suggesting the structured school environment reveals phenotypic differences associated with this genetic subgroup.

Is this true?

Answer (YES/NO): NO